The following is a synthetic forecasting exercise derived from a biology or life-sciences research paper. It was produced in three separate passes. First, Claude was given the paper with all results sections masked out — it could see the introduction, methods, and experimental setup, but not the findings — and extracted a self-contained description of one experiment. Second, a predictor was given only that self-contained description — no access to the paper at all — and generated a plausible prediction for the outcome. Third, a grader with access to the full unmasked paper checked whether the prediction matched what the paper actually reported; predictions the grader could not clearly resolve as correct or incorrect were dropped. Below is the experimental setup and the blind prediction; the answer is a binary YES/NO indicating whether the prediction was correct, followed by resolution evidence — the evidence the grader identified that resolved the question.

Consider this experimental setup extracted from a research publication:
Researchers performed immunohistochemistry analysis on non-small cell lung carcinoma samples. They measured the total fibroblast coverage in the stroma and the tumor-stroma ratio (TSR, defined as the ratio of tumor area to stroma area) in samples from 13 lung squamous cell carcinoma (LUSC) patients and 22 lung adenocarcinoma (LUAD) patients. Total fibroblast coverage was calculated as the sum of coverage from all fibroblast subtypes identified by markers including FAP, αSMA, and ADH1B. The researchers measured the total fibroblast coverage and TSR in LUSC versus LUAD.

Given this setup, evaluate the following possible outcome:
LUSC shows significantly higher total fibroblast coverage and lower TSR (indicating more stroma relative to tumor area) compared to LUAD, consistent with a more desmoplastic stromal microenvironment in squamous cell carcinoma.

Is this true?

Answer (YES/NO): NO